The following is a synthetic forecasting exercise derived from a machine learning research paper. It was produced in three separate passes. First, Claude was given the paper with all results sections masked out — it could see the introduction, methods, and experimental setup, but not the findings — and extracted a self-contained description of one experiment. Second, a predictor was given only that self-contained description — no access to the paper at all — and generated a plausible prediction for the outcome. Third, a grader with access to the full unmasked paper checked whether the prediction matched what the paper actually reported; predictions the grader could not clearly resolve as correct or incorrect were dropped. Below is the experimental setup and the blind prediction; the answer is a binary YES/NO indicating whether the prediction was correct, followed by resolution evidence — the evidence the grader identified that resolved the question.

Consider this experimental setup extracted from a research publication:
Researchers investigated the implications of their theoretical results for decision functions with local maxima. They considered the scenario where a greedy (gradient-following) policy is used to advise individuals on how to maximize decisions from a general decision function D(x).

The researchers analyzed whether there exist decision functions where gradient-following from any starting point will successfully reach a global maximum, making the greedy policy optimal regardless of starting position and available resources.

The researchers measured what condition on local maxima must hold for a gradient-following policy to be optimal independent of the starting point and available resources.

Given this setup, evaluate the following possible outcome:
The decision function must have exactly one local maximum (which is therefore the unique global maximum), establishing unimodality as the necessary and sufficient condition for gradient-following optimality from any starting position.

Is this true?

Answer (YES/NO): NO